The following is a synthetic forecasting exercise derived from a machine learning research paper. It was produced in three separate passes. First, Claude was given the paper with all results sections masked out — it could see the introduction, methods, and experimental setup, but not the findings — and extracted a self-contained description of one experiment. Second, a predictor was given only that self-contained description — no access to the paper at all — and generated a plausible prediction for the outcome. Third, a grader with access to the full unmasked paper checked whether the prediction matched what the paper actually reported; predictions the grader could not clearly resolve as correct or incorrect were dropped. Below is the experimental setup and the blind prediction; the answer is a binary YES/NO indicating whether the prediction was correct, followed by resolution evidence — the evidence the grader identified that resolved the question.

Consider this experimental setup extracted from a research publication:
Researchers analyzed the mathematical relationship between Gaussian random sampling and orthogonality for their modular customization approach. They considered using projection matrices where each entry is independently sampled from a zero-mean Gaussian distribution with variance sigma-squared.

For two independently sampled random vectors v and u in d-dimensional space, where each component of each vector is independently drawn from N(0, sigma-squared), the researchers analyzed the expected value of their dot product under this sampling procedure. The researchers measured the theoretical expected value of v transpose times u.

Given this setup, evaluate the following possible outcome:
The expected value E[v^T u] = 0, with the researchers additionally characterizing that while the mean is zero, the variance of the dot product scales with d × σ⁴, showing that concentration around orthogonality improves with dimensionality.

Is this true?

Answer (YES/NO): NO